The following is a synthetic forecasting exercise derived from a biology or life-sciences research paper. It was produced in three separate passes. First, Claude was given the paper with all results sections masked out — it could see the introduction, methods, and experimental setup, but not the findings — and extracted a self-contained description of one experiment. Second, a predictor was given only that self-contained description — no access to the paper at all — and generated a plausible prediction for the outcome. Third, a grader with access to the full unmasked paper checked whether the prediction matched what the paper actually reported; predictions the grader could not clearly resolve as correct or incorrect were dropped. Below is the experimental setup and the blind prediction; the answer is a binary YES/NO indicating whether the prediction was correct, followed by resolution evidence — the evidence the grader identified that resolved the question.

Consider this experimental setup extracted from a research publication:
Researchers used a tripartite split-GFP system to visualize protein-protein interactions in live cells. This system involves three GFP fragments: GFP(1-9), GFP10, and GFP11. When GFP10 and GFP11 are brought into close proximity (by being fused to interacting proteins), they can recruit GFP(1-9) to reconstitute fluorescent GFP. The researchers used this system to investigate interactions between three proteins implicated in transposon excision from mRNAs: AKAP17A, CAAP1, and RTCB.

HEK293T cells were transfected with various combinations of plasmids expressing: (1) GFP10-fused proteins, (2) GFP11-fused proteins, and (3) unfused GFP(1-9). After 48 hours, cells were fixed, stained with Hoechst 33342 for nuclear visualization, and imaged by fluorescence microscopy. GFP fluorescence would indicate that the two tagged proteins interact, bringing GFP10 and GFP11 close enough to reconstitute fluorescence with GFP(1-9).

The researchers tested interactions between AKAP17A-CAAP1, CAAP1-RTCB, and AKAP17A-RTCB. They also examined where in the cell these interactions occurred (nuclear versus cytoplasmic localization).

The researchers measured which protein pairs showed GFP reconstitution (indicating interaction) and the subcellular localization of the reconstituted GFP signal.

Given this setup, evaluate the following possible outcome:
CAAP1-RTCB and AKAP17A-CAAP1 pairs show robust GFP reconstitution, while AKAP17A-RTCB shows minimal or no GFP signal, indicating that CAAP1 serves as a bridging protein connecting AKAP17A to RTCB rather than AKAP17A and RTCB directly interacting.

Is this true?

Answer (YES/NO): NO